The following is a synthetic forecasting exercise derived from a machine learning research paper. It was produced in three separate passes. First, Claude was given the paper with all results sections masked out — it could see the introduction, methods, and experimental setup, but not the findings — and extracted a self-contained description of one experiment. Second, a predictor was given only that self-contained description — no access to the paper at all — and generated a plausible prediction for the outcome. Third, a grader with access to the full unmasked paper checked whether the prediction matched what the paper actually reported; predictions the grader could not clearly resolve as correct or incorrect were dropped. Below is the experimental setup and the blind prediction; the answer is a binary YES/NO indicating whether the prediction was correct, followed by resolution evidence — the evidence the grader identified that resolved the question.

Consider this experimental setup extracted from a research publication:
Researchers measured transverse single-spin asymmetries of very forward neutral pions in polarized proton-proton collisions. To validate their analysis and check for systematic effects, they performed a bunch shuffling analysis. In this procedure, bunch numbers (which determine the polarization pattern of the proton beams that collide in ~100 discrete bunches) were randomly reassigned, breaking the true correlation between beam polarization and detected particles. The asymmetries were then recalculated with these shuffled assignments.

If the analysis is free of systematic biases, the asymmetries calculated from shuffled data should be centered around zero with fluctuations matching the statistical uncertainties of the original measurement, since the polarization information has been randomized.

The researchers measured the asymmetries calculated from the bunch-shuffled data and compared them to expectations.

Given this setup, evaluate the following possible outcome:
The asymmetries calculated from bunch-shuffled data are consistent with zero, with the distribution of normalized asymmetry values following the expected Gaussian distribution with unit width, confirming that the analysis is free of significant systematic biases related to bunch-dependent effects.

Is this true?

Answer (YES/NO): YES